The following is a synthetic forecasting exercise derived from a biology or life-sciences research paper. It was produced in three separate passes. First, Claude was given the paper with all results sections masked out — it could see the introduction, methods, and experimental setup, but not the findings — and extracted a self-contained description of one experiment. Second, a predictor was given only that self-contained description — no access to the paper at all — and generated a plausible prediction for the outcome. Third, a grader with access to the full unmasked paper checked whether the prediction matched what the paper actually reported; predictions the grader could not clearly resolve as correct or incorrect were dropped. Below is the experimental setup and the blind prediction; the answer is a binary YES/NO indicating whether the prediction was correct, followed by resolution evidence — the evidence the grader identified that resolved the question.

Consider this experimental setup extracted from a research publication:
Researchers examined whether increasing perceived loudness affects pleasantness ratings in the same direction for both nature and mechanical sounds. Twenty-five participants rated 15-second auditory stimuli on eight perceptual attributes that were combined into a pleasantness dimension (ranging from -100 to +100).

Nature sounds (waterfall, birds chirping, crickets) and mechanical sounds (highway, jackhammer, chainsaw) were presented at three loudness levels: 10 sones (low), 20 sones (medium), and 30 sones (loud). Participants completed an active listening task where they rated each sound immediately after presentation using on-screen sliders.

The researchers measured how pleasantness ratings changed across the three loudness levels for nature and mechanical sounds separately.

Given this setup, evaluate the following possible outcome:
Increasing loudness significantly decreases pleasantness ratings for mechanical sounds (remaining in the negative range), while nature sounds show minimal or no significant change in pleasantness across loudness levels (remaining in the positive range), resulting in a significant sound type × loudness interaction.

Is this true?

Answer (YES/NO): NO